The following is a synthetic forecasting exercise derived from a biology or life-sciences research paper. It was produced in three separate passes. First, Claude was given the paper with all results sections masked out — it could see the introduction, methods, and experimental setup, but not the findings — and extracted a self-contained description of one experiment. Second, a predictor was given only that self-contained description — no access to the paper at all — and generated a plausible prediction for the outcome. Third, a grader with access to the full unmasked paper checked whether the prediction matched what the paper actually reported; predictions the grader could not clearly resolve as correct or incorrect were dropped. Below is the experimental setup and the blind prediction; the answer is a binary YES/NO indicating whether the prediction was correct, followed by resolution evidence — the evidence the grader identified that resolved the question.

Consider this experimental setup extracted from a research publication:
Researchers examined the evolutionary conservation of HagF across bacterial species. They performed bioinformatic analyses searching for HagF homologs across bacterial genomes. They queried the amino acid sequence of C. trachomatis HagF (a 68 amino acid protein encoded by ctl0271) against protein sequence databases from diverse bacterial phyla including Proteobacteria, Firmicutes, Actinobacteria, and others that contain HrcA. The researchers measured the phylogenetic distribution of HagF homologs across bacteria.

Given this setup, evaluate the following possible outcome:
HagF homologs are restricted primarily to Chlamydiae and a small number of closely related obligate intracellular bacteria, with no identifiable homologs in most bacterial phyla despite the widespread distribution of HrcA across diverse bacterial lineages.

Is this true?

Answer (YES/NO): YES